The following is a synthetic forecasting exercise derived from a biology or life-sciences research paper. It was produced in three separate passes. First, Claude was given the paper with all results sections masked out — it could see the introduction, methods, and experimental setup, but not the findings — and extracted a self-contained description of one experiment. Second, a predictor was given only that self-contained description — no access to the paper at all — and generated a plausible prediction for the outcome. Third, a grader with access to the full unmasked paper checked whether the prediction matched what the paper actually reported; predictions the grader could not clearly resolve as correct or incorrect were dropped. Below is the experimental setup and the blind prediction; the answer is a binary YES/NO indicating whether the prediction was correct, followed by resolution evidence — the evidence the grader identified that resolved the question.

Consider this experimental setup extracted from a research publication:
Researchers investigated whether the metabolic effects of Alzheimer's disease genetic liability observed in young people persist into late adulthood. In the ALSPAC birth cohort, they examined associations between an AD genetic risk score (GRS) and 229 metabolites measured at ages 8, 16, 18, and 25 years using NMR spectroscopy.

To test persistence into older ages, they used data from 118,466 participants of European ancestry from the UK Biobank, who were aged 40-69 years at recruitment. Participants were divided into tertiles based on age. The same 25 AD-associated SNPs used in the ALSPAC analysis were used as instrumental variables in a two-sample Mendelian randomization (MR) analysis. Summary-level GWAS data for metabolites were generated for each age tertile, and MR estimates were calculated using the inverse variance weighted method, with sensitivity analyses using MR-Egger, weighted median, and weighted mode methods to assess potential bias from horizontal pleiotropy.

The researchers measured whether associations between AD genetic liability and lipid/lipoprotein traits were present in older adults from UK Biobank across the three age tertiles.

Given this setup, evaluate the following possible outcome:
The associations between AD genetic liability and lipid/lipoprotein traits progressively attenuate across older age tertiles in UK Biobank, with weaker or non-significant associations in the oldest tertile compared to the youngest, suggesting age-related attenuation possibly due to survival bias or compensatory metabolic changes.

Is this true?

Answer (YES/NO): YES